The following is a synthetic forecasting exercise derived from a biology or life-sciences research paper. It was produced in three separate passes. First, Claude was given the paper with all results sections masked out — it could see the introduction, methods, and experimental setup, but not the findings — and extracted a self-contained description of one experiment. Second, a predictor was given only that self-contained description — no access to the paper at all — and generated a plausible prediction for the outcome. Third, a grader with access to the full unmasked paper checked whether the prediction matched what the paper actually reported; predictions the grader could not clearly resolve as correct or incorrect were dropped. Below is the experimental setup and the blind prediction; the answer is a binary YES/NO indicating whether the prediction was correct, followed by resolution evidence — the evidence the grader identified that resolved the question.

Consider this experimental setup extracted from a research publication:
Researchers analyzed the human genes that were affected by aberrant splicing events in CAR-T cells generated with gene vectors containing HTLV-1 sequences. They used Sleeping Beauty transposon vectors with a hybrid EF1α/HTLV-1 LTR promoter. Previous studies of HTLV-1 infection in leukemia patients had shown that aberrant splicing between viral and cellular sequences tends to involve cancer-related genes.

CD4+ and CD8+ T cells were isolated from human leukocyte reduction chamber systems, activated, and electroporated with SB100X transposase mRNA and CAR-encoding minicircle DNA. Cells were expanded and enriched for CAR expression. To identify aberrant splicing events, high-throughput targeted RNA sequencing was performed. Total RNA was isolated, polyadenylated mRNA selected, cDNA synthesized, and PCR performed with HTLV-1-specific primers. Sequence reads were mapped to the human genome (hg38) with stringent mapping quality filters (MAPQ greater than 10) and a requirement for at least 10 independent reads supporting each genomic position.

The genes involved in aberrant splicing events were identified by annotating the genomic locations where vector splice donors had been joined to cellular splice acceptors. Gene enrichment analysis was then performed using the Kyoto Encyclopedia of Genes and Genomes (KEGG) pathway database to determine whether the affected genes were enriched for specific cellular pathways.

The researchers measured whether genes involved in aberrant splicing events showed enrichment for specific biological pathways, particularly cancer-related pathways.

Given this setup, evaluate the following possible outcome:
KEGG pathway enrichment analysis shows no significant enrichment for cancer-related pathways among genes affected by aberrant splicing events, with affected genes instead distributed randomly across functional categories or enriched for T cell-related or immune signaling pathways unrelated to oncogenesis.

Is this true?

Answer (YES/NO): YES